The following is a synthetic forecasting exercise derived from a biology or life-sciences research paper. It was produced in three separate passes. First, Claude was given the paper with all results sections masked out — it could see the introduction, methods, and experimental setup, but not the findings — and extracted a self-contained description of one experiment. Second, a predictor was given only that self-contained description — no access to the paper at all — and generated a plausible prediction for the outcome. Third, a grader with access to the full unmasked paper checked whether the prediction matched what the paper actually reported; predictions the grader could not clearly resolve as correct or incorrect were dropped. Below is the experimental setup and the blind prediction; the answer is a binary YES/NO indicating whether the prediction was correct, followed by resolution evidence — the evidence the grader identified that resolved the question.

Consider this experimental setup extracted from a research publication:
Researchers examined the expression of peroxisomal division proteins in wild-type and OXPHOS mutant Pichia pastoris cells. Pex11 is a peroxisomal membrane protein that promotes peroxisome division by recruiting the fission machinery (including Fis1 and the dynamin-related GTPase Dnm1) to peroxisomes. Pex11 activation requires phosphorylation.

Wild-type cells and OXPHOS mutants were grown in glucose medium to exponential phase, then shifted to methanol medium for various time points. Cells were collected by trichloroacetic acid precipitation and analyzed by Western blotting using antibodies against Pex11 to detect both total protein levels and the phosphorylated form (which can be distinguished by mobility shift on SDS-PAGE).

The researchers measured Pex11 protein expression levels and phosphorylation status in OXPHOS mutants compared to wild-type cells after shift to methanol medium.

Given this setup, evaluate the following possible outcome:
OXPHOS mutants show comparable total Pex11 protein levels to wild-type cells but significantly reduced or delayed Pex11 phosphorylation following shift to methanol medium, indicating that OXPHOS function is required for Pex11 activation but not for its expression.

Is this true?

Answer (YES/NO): NO